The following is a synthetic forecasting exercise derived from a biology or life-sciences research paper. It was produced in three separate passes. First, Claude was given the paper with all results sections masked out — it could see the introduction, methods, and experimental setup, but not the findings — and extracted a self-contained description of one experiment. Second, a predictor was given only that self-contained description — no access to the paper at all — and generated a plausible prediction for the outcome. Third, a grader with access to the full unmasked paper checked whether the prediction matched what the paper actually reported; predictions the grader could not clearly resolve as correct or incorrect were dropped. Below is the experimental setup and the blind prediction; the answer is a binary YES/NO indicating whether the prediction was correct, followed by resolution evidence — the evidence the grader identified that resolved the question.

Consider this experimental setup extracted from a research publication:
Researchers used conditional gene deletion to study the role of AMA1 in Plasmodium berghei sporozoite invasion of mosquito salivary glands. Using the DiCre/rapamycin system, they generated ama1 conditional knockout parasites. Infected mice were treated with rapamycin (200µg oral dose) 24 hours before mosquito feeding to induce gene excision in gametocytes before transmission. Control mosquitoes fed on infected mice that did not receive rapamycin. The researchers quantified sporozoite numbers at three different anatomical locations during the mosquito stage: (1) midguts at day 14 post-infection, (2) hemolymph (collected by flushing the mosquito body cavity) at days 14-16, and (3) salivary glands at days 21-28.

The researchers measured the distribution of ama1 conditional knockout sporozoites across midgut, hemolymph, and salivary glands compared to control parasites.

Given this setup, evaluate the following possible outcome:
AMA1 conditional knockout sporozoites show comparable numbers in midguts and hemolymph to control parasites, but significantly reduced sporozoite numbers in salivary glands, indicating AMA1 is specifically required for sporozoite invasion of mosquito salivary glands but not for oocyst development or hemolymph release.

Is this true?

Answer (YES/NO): YES